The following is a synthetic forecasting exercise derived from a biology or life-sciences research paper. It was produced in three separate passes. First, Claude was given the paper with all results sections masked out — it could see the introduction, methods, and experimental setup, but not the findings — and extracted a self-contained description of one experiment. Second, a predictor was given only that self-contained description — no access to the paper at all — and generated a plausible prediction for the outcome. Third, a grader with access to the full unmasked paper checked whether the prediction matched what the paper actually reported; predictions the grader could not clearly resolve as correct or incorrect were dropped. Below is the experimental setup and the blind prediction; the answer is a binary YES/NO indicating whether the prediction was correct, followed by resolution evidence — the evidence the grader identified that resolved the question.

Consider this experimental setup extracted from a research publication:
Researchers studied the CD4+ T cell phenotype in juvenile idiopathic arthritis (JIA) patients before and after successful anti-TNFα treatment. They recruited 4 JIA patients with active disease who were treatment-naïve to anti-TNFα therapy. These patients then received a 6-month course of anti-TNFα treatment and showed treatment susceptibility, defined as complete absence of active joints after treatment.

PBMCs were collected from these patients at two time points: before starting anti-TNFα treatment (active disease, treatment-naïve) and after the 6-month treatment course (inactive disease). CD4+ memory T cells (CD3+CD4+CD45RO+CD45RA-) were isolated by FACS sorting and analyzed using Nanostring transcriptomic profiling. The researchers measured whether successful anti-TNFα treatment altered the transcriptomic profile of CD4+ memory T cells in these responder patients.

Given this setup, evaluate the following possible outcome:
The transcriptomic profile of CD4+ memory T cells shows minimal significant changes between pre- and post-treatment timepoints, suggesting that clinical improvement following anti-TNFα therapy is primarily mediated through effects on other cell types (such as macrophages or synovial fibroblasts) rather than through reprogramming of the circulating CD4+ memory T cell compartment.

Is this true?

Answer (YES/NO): YES